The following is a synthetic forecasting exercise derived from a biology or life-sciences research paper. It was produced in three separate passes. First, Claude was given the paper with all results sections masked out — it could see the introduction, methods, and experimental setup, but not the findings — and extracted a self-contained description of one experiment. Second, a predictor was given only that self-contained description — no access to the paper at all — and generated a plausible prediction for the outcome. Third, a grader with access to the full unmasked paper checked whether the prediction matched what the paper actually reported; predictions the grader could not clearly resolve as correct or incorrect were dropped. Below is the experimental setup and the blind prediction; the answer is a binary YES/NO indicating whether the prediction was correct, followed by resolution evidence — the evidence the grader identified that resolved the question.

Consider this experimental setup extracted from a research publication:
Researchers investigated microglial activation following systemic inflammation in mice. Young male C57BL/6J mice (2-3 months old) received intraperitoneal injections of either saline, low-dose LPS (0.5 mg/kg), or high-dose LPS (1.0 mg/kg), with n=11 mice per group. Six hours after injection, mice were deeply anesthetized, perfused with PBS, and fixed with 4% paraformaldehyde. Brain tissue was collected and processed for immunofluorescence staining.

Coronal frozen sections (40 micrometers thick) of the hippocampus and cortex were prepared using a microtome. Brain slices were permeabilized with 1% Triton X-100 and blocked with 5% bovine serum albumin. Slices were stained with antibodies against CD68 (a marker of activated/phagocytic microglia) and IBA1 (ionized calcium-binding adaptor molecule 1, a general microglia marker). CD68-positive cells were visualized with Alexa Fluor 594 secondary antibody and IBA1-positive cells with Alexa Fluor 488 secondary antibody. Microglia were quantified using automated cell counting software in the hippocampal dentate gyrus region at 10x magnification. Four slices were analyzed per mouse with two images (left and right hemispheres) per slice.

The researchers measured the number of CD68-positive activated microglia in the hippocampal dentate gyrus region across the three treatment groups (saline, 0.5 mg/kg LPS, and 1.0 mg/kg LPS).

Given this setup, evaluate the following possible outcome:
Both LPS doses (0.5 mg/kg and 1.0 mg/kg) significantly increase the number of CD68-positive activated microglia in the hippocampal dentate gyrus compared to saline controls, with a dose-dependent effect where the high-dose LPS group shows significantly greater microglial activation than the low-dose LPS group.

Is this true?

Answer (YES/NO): NO